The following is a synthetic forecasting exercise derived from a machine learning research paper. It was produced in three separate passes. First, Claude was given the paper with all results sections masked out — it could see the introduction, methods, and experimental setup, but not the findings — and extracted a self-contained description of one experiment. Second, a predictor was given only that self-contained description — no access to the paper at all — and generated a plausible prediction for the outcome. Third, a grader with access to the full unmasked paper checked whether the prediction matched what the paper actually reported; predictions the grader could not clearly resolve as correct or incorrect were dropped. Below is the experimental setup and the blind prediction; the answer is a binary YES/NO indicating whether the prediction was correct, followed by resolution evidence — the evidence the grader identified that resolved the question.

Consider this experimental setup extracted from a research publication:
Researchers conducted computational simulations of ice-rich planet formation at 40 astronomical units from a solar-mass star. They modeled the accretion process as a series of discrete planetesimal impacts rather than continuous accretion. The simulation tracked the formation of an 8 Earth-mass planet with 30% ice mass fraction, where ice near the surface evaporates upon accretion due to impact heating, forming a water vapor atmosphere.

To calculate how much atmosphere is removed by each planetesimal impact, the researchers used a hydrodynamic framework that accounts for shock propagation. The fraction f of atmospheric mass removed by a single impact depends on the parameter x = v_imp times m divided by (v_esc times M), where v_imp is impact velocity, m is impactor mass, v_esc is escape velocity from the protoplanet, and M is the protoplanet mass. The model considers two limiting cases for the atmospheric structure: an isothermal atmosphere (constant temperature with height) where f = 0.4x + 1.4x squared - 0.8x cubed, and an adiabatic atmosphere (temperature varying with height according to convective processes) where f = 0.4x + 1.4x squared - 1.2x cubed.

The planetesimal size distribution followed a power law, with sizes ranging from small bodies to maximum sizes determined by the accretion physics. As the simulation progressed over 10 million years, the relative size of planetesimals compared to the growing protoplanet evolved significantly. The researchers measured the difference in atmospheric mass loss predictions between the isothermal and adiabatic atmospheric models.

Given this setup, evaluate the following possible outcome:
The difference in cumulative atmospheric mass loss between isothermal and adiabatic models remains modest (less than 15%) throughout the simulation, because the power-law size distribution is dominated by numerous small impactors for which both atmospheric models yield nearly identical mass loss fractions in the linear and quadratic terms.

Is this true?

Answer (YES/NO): YES